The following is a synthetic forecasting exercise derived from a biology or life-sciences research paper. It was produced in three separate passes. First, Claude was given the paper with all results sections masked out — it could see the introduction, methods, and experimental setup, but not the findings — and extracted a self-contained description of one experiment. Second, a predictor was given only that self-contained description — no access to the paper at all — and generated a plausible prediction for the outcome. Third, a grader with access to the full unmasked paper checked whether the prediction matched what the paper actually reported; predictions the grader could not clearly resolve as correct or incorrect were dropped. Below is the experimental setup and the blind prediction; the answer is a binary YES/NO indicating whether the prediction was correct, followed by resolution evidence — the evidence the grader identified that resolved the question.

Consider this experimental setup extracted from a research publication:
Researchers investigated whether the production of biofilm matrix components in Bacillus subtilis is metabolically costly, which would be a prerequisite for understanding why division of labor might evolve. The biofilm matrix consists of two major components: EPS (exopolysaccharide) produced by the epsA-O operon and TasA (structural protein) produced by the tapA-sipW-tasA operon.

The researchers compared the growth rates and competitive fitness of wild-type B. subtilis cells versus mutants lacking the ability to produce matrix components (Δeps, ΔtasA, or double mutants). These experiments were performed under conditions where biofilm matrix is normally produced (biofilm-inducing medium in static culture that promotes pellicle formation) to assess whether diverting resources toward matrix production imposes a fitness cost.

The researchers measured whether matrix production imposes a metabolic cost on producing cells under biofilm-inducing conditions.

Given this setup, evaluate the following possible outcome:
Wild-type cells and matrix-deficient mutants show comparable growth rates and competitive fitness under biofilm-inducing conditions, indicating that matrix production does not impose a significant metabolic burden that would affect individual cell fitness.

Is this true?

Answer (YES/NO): NO